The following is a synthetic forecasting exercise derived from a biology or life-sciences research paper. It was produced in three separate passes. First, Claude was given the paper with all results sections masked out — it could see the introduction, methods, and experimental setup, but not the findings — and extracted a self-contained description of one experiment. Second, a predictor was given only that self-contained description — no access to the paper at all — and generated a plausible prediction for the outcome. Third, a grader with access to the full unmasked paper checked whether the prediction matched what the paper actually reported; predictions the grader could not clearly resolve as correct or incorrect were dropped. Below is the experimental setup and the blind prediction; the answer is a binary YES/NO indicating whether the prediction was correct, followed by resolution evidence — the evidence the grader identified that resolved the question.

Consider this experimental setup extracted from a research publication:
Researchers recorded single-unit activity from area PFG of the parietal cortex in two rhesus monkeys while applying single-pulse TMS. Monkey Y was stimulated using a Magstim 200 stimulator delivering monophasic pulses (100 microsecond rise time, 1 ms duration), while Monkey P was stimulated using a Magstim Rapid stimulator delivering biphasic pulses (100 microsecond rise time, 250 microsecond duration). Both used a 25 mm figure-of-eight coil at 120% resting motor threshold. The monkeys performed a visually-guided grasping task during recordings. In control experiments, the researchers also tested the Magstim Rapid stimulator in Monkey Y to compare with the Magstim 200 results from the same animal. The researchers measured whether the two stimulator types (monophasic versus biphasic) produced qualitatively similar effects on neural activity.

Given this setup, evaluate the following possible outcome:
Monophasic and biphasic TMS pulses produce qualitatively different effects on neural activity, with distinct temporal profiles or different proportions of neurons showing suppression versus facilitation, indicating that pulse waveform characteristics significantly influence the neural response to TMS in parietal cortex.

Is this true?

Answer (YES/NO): NO